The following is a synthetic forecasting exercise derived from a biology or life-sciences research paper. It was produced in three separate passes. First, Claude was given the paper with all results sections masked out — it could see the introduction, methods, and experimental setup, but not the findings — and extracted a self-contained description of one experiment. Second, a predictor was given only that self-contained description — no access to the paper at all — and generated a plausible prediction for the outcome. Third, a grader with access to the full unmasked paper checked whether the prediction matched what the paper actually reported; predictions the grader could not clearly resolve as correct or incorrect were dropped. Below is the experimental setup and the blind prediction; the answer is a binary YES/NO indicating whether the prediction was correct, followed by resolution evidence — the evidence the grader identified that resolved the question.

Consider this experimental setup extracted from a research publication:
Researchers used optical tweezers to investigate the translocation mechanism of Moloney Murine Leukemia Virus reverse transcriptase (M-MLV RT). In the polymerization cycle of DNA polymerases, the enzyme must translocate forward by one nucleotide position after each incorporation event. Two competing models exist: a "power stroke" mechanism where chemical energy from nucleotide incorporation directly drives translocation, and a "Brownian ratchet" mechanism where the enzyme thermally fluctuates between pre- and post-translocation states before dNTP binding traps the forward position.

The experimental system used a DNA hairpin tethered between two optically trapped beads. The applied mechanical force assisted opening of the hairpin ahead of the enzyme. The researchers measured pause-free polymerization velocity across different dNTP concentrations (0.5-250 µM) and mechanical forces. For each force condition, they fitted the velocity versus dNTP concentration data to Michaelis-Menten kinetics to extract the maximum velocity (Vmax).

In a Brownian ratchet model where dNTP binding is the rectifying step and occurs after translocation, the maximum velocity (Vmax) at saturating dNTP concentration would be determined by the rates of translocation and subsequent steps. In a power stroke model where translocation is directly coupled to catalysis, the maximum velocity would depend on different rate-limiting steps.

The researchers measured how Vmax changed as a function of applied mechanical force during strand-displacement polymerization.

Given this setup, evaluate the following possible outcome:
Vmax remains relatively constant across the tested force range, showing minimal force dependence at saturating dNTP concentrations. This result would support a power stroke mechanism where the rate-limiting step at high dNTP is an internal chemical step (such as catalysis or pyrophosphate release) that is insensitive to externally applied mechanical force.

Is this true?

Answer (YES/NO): NO